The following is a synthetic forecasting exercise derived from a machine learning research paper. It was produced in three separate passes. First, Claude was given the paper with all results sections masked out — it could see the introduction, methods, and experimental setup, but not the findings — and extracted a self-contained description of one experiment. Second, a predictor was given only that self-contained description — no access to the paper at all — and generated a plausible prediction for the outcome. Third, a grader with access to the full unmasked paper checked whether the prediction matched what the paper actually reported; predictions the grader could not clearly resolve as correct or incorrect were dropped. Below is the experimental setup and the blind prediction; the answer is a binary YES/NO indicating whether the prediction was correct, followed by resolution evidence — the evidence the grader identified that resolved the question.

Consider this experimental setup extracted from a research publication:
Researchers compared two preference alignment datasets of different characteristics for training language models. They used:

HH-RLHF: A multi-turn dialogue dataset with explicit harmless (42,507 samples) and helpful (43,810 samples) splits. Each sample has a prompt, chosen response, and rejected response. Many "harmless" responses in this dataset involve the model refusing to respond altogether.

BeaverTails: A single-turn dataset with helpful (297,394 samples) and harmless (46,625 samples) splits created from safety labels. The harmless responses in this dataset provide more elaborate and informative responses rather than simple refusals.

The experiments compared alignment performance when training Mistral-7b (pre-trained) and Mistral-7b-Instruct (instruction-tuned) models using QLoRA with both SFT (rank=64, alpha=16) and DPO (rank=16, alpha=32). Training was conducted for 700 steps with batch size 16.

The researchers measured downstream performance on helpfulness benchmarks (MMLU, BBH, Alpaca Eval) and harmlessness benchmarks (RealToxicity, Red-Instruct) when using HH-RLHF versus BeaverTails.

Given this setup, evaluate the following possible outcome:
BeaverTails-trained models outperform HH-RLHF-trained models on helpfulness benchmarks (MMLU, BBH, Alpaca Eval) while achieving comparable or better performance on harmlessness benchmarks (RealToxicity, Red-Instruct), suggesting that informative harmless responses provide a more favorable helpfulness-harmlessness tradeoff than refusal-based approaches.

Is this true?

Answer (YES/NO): NO